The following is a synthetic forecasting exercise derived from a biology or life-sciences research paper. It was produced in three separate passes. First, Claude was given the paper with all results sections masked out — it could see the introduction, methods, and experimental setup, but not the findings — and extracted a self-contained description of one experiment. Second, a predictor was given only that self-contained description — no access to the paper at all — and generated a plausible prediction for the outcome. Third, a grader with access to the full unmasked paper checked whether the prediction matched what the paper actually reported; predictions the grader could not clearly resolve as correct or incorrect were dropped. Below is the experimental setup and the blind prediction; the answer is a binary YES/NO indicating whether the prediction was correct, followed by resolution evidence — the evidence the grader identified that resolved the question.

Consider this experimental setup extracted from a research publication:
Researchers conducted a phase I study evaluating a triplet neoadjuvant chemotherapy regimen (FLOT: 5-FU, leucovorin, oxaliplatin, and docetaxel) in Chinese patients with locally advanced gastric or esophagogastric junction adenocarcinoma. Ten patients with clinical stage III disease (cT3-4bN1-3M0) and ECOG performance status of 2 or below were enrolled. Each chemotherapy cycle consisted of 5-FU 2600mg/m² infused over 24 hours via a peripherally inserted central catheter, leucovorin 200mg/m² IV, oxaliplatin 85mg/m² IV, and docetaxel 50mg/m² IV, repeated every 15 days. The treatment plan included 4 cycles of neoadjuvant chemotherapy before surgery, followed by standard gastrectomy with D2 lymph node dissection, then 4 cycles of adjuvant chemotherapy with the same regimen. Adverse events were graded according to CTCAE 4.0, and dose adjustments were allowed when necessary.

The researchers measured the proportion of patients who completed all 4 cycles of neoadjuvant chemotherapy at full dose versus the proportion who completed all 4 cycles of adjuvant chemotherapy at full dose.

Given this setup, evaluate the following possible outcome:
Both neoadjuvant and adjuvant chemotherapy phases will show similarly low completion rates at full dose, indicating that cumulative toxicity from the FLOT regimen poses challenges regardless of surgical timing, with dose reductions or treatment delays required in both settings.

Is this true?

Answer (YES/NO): NO